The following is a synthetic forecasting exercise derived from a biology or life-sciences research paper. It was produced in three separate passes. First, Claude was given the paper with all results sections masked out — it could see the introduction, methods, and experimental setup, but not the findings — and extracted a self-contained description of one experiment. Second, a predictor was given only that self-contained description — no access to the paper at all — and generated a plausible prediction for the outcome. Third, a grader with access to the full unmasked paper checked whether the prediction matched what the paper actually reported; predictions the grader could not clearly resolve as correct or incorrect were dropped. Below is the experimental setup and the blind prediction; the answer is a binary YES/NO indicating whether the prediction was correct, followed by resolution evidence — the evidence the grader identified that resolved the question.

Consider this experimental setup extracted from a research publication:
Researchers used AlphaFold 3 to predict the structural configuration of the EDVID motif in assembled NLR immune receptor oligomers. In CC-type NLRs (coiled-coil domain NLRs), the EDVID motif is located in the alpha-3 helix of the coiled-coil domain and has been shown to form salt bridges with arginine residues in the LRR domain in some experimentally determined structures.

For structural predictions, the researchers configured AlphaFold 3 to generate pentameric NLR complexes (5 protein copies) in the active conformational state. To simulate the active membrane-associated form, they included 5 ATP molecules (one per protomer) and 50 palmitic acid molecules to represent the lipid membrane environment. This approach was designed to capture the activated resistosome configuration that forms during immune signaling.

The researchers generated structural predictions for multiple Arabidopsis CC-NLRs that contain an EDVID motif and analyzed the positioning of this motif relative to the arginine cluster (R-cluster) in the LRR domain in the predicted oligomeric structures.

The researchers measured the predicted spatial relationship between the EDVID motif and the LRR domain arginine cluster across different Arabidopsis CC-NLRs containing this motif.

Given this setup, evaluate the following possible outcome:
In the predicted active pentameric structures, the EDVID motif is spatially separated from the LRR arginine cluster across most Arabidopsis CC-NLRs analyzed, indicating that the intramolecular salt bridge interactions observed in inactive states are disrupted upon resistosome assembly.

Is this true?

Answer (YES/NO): NO